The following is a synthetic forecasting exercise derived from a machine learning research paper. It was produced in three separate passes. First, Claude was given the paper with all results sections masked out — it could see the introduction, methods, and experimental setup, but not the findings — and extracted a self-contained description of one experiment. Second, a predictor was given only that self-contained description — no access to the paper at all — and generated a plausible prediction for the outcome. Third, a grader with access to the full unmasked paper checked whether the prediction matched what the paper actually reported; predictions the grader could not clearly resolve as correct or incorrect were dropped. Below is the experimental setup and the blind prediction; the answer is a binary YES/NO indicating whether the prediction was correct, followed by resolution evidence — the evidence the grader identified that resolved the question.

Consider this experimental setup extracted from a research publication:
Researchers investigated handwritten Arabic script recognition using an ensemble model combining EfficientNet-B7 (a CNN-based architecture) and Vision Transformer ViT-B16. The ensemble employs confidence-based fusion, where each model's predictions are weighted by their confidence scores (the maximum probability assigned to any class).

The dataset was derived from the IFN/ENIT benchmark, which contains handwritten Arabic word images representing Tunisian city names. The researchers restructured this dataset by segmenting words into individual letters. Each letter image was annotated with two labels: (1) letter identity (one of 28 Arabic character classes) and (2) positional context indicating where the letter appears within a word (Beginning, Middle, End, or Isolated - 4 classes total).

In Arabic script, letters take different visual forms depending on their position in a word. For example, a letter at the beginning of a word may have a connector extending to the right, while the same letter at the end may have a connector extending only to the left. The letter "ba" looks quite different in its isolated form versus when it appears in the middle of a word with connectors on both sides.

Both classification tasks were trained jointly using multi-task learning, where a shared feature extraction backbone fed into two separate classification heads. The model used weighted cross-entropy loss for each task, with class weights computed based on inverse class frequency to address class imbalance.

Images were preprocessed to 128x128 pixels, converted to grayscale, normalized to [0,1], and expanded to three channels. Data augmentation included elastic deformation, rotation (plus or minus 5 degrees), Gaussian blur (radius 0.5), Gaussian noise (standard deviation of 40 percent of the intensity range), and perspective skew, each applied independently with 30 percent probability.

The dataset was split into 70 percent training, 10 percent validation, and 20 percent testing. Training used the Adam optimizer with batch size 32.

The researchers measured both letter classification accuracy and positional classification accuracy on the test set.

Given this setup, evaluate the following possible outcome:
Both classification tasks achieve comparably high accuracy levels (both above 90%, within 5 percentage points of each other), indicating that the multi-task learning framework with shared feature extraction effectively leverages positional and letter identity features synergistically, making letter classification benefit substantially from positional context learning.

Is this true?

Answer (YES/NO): YES